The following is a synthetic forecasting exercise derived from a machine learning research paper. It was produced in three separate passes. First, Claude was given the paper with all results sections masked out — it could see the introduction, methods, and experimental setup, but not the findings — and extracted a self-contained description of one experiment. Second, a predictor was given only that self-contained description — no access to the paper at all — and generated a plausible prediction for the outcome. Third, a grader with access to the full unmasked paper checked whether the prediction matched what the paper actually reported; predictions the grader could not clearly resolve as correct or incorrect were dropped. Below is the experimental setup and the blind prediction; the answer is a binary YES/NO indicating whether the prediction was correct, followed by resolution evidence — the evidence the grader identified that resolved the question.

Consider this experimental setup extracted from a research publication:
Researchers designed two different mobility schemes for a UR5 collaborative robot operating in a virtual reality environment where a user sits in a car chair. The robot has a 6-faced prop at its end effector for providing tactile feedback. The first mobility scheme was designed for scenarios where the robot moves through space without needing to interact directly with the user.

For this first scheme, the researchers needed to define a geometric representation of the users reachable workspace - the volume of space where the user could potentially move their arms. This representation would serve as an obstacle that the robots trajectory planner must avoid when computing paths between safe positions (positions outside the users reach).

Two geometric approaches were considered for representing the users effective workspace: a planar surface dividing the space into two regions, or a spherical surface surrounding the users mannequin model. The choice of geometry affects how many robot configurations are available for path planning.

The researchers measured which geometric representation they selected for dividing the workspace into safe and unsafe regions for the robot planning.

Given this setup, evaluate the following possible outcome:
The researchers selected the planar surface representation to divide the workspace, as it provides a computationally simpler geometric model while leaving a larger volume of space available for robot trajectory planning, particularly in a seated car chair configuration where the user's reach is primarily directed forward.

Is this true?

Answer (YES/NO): NO